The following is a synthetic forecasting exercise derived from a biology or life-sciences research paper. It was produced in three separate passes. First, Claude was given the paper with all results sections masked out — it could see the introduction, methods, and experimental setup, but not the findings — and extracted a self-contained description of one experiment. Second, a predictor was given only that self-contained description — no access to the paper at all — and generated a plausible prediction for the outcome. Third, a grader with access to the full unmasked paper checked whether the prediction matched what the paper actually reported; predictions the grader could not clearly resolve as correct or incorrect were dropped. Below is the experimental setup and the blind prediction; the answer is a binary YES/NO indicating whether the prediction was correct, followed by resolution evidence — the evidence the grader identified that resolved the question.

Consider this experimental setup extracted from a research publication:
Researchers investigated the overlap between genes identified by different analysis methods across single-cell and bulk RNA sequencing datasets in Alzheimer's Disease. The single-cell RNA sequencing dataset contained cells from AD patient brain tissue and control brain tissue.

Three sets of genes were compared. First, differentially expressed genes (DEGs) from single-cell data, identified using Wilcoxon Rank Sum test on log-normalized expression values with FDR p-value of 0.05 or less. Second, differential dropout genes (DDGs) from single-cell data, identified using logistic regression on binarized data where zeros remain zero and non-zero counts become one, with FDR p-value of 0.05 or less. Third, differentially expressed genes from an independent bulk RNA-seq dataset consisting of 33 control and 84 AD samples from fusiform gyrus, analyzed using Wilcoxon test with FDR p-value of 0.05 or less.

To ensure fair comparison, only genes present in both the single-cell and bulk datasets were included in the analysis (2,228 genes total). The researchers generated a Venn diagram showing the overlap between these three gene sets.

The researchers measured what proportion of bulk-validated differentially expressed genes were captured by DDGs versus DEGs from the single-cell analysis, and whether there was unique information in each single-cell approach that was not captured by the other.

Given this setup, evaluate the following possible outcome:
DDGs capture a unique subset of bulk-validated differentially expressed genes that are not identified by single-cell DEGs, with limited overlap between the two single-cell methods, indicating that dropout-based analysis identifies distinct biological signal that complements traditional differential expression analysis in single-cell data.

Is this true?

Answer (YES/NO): NO